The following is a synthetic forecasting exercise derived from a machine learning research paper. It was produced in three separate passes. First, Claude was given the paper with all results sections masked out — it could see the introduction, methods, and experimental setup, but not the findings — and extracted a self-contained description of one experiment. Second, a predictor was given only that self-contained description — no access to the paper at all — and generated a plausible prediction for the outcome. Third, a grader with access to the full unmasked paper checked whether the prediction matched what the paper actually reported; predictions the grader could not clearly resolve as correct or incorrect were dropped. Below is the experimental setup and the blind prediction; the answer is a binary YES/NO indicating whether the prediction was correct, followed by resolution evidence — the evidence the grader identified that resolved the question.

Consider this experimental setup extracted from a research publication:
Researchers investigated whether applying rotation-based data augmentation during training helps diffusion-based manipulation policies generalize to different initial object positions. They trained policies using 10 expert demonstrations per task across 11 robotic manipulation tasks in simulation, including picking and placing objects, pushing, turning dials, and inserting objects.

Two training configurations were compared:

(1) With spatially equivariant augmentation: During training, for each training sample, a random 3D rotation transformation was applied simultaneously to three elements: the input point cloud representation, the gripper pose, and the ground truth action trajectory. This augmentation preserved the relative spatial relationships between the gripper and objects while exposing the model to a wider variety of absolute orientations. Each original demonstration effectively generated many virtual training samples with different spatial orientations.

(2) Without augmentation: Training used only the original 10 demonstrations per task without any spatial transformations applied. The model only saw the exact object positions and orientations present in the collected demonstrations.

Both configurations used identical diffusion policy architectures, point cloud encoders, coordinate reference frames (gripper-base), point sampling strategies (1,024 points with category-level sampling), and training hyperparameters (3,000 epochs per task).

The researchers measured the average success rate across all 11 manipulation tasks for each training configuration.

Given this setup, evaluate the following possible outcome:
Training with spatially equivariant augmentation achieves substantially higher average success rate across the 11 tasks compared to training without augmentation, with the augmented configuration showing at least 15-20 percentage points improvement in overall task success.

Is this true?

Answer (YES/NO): YES